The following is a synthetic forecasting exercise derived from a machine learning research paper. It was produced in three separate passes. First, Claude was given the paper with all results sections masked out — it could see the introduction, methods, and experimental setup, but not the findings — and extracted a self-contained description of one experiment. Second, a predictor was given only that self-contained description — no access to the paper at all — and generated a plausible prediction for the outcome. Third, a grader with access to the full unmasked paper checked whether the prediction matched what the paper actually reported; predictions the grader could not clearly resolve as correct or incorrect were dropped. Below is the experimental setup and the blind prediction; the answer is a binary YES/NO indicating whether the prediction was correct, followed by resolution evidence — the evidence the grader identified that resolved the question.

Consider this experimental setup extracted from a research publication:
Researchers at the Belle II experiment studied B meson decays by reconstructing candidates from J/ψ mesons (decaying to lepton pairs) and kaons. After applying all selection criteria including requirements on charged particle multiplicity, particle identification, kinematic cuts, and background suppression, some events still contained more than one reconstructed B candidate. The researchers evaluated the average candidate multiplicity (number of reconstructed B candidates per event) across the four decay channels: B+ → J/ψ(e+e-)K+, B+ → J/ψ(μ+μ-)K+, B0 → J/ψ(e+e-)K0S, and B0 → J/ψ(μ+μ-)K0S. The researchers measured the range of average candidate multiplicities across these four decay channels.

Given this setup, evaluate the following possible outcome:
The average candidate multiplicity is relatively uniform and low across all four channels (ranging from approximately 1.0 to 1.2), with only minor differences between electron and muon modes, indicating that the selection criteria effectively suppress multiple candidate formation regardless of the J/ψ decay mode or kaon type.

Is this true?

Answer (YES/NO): YES